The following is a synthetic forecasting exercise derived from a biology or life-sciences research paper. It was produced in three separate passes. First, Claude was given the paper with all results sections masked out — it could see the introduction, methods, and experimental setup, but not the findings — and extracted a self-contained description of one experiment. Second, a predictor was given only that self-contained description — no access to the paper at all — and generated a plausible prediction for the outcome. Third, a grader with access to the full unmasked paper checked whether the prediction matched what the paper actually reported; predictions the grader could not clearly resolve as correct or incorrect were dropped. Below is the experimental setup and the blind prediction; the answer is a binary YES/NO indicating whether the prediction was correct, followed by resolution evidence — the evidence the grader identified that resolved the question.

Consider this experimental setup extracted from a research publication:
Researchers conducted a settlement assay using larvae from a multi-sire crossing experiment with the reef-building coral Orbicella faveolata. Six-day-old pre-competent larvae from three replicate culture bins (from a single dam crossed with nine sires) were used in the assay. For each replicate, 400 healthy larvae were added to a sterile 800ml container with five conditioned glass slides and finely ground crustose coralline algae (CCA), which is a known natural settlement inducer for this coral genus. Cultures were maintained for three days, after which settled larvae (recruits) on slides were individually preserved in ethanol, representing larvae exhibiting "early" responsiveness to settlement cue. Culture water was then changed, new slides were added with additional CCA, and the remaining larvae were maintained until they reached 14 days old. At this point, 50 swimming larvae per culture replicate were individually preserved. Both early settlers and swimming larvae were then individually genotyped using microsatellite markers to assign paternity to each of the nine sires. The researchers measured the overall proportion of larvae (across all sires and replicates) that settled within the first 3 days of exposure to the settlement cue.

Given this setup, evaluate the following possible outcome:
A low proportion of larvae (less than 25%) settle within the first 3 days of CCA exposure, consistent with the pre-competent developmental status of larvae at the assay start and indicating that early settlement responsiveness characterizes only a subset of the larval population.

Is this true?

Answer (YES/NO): NO